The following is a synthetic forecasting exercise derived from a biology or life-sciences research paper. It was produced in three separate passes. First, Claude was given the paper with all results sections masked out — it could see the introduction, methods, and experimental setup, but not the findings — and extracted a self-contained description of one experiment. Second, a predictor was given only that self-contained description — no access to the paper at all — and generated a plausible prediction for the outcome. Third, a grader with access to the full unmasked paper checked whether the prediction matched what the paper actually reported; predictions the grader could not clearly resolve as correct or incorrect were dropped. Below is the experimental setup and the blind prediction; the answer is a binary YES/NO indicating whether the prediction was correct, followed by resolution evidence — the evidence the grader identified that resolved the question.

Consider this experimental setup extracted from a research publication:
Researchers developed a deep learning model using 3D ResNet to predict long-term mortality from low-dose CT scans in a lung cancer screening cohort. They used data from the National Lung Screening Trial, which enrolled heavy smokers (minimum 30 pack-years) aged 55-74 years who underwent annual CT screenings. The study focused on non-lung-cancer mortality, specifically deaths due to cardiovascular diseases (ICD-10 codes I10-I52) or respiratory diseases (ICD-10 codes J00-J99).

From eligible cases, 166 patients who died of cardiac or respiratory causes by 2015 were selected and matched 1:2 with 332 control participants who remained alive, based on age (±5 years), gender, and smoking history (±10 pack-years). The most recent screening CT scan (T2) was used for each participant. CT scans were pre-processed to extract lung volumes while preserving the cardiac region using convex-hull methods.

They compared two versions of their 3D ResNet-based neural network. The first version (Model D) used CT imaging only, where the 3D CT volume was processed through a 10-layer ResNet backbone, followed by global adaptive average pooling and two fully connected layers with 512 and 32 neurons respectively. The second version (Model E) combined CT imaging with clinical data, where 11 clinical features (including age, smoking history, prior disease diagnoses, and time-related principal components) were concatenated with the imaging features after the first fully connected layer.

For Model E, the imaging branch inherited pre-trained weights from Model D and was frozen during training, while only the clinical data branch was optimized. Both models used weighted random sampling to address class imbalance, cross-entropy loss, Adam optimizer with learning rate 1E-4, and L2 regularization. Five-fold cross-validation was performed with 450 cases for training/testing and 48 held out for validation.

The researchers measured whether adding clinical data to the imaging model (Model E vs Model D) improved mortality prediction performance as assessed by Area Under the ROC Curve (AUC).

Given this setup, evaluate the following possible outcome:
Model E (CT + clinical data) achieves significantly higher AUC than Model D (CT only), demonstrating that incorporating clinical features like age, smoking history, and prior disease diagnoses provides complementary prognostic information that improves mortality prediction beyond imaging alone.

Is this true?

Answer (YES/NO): NO